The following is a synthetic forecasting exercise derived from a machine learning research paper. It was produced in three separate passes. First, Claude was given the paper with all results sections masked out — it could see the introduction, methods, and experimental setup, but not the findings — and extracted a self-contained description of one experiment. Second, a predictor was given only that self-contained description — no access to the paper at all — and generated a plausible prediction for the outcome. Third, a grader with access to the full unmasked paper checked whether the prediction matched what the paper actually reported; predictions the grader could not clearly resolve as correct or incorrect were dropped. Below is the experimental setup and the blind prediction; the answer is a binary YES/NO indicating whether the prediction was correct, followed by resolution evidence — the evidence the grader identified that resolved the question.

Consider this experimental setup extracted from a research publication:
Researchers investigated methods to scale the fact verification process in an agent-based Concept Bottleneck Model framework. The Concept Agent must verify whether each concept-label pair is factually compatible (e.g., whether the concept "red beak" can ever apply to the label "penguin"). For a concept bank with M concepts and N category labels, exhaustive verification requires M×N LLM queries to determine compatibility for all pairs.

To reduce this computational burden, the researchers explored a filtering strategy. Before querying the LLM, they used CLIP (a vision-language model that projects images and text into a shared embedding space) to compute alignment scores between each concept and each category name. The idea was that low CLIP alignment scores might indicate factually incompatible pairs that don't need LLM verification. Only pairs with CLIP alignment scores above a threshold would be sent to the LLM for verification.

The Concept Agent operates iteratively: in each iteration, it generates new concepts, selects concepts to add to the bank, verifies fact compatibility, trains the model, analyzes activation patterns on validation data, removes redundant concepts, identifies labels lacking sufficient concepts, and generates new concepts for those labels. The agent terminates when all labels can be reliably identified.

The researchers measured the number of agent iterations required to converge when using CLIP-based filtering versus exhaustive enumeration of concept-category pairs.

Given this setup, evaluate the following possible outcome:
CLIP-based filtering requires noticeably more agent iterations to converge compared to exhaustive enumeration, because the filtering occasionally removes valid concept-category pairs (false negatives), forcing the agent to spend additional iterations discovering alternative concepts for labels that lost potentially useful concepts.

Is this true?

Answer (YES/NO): YES